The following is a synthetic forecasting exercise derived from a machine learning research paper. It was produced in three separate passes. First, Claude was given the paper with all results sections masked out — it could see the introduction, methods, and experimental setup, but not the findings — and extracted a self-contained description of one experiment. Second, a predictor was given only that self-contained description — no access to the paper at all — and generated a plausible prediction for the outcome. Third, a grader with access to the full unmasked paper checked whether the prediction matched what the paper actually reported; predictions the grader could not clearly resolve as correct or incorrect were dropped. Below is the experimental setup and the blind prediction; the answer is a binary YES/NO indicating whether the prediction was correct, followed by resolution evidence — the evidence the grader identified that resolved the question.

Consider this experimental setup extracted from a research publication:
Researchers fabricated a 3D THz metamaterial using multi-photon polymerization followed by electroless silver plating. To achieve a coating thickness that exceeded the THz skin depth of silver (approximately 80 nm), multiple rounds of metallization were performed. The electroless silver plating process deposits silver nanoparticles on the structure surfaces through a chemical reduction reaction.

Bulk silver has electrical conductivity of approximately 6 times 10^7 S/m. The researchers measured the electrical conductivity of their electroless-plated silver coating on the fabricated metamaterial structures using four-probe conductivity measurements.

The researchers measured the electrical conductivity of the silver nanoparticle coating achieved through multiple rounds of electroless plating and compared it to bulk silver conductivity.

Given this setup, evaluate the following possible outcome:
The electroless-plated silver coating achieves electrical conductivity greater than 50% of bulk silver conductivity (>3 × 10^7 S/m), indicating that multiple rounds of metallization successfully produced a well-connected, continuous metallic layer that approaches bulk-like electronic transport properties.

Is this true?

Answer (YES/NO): NO